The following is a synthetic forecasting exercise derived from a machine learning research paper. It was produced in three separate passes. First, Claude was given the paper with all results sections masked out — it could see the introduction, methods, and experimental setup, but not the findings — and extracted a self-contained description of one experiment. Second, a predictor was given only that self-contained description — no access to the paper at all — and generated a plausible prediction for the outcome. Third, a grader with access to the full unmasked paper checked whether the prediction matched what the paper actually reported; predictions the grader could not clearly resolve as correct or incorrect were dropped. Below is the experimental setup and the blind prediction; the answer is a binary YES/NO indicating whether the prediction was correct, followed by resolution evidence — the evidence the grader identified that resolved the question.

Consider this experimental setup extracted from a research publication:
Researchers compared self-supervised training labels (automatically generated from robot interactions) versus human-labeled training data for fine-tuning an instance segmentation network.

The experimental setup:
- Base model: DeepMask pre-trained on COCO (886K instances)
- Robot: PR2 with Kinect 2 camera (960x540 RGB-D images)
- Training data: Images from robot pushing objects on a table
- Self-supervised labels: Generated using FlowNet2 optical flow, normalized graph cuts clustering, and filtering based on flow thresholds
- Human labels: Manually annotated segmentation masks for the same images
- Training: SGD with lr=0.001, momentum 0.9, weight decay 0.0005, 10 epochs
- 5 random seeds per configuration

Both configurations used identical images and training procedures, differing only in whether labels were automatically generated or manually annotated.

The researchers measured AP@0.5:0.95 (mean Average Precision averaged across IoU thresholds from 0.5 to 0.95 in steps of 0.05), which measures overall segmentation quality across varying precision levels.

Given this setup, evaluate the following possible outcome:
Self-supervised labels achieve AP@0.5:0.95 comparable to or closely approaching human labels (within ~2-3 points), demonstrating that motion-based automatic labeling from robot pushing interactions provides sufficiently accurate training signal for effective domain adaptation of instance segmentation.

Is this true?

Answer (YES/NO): NO